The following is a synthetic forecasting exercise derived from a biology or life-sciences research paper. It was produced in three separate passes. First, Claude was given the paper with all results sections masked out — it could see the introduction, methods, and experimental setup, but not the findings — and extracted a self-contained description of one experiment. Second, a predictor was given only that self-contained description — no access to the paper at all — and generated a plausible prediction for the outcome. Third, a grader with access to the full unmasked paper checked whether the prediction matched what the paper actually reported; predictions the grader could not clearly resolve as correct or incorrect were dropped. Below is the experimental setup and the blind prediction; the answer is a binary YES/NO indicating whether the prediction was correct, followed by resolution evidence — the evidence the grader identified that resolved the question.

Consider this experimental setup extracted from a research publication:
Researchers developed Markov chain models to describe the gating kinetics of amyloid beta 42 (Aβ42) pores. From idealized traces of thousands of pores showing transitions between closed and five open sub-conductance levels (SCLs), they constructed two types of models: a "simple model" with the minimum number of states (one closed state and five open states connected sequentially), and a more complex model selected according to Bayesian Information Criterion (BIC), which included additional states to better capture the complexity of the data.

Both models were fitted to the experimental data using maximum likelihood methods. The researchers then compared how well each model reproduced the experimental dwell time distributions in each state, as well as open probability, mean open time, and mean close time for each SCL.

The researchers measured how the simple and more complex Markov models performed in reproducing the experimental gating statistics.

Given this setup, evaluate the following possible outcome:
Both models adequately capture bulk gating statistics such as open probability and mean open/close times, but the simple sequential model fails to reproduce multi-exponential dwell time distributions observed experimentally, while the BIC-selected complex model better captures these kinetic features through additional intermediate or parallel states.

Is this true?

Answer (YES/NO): NO